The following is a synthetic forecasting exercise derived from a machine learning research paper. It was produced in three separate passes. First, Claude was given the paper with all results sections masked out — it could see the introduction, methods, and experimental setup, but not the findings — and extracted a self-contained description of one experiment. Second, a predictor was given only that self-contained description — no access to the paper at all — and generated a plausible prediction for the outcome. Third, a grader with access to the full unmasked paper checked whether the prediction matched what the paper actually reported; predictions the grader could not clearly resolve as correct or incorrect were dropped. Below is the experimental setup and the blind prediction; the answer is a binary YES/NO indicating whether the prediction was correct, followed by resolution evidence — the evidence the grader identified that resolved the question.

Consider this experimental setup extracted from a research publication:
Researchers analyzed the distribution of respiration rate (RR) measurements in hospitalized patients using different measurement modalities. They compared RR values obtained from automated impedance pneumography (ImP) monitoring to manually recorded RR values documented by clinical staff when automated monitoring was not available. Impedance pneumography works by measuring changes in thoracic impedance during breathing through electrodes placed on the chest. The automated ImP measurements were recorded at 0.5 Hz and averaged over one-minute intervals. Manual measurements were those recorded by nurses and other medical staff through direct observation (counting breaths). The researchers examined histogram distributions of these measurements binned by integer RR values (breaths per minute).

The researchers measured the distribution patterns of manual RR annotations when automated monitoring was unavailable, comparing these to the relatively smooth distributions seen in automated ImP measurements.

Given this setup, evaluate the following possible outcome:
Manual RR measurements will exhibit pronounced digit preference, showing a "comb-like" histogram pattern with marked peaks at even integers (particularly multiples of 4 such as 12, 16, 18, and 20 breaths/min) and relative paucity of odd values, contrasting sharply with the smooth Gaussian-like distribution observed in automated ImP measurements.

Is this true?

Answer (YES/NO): YES